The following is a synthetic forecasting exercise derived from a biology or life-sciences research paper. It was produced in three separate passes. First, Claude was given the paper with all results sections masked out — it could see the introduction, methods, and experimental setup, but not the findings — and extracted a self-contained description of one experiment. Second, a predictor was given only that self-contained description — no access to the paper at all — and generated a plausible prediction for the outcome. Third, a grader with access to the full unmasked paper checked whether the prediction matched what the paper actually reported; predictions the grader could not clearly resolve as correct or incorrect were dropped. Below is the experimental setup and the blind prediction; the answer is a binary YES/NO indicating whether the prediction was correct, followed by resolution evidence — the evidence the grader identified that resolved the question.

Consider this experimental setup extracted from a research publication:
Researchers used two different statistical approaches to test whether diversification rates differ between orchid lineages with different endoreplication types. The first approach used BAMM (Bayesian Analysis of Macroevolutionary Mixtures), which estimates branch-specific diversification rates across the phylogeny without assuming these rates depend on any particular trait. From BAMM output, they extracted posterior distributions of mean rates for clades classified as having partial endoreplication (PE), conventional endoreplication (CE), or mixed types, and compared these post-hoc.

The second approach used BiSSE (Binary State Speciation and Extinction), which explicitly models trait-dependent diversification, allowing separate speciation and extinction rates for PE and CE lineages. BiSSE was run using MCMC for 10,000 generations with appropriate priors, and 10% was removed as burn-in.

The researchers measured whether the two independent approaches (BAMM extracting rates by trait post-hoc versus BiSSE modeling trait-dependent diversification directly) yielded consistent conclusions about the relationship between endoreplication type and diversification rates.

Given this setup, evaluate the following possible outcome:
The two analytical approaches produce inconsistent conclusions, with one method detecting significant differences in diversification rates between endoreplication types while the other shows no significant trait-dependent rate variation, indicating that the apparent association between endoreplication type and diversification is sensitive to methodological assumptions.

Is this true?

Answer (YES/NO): NO